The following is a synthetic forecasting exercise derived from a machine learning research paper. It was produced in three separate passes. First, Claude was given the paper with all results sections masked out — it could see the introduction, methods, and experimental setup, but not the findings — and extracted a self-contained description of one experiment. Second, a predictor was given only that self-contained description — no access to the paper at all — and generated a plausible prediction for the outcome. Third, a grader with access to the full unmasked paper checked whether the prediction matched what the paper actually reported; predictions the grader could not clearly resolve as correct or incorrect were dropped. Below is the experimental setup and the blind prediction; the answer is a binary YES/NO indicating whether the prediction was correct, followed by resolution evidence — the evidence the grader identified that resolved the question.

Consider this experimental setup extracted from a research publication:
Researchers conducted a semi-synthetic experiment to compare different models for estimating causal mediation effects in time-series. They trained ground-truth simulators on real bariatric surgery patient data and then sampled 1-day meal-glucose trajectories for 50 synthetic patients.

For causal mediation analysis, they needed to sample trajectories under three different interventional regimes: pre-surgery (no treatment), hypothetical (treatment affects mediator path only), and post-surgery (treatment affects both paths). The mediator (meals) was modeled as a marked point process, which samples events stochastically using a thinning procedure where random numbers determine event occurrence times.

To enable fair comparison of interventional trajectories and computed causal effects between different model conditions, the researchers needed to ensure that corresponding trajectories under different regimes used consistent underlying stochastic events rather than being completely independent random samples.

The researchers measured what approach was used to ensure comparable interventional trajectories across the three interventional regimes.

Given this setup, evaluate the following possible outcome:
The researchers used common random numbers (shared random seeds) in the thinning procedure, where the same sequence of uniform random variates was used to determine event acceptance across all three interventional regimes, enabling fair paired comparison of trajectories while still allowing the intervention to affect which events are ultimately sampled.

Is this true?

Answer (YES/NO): YES